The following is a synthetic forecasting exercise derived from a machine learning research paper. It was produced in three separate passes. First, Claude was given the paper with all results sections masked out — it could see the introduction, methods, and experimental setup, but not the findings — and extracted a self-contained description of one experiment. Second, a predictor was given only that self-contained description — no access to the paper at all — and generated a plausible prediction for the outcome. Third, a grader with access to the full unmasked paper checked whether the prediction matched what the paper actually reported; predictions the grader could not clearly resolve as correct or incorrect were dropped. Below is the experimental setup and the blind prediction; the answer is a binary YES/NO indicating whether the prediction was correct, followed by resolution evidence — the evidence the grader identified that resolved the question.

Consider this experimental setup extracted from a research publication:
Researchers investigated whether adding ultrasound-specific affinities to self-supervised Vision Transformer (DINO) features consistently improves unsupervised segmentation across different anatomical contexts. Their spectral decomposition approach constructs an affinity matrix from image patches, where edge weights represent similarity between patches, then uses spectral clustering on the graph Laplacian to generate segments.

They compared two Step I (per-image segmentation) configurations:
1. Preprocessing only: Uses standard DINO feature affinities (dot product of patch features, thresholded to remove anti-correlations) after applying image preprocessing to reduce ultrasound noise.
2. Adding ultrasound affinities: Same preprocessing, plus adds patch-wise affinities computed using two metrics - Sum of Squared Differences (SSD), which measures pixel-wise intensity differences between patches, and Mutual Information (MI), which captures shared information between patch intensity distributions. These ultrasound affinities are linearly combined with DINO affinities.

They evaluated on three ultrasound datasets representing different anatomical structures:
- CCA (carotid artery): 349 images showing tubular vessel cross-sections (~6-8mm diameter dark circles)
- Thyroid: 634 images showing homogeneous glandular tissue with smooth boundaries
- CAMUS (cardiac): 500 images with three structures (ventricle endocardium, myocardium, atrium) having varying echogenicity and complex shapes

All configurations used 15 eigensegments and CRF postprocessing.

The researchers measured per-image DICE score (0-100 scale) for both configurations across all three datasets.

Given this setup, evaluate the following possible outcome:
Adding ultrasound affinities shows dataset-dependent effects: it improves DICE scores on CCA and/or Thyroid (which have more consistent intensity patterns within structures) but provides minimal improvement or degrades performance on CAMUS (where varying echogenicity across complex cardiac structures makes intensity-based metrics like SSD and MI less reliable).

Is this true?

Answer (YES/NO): YES